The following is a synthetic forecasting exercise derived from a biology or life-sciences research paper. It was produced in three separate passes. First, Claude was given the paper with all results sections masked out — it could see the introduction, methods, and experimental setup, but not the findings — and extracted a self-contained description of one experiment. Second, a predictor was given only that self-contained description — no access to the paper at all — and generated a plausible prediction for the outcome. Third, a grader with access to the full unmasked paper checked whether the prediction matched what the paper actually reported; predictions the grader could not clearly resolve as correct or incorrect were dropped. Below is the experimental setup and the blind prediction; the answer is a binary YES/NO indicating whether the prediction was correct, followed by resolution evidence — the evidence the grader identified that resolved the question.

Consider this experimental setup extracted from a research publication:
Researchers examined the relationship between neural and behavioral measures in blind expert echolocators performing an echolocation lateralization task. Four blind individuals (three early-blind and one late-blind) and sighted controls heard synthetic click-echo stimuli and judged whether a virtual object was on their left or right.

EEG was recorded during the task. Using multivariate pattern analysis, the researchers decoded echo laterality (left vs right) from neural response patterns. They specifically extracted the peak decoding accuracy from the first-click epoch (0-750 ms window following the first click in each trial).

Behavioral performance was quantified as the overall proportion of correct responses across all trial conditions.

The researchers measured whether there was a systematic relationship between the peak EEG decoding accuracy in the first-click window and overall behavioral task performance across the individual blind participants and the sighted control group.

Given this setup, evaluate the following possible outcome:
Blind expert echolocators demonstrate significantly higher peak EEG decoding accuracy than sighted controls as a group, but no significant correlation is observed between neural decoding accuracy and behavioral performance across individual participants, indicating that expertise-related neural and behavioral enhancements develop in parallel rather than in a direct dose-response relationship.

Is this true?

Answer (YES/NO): NO